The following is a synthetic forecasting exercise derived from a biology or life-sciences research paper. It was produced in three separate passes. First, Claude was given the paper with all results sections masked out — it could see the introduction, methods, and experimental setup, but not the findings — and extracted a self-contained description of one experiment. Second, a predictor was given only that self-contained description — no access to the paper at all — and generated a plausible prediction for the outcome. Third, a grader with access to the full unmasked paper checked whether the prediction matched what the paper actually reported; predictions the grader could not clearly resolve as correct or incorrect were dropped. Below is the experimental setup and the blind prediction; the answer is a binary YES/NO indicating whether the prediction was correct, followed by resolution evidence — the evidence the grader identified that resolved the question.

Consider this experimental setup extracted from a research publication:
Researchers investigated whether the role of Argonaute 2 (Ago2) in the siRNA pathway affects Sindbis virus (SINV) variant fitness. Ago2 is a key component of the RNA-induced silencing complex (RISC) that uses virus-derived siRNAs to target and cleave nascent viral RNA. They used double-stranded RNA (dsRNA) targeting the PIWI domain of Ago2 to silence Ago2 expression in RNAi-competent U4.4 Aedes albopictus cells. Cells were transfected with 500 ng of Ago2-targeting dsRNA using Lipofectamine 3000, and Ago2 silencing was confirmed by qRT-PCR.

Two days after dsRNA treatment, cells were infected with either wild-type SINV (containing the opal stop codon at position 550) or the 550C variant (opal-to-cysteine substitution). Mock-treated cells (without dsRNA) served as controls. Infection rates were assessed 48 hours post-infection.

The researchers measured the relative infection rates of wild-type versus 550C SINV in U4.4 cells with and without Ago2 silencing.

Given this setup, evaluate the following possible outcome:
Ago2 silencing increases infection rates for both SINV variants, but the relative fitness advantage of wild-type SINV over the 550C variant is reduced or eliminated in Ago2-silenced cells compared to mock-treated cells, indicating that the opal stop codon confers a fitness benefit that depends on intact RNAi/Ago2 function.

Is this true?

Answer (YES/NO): YES